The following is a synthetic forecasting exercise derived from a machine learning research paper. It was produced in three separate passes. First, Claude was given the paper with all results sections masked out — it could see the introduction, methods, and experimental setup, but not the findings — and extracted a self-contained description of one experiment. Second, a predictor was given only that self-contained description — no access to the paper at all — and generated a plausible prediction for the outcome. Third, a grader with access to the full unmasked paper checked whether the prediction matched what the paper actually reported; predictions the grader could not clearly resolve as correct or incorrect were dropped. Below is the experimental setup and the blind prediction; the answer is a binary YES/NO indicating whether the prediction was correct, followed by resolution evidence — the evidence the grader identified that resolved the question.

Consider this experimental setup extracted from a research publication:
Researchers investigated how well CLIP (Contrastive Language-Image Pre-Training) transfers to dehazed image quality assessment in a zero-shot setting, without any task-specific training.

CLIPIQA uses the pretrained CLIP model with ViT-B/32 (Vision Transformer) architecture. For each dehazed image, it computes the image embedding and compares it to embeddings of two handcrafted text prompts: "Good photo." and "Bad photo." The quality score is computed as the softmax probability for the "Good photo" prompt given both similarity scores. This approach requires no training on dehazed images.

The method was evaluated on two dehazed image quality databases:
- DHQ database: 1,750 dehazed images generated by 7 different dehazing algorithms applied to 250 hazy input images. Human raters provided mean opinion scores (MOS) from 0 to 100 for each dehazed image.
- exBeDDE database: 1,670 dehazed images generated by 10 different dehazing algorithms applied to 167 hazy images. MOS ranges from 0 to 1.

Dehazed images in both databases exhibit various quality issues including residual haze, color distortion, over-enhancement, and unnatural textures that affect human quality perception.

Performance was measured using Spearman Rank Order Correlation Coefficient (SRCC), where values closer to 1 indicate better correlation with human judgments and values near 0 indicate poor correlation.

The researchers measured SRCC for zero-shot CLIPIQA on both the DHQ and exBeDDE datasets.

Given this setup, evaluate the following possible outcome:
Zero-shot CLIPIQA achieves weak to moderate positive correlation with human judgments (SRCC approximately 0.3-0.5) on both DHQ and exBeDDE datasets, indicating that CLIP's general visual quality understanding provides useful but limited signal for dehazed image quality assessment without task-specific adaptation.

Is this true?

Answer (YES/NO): YES